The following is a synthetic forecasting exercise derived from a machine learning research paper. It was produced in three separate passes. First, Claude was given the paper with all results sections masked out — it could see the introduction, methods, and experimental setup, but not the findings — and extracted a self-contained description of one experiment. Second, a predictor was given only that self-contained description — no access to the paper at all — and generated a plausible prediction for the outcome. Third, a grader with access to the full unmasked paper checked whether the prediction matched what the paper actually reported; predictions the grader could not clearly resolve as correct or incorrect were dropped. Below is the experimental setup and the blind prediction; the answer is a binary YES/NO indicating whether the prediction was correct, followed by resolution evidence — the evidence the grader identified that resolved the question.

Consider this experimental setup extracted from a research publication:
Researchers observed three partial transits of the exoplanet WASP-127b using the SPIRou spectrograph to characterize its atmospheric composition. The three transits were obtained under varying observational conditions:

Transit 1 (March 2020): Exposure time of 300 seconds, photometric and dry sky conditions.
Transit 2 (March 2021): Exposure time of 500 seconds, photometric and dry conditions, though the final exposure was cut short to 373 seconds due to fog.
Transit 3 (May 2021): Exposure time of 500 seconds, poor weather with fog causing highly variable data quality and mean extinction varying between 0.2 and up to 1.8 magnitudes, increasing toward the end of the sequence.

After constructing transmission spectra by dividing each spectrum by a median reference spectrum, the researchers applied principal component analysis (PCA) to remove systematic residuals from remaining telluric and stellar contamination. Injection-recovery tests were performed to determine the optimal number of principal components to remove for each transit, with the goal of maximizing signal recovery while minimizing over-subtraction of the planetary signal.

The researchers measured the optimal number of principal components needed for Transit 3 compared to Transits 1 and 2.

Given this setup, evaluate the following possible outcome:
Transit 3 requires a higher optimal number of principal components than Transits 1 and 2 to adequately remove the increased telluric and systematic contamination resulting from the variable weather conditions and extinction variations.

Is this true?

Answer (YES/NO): YES